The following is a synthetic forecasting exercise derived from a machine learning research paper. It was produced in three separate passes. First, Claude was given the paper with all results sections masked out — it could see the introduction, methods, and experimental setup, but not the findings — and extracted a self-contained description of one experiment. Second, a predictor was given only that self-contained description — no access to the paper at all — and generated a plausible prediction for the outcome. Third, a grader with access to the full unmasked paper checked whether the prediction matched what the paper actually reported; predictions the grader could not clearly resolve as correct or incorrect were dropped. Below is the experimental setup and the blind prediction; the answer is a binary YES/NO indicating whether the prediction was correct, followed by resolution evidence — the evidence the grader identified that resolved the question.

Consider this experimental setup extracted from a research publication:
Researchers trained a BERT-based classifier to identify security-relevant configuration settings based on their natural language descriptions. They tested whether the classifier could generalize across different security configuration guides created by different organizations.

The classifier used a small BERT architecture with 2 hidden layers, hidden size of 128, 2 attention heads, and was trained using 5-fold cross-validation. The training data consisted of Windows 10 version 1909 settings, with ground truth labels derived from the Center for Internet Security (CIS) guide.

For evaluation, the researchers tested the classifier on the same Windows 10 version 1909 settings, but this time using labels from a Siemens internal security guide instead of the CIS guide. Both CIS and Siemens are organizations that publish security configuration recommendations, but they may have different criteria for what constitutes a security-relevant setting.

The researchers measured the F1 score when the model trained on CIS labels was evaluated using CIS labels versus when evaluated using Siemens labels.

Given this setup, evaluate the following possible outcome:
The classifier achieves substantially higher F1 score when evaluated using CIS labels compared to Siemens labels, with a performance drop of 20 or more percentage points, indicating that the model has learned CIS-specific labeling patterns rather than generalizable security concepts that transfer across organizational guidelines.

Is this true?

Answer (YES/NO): NO